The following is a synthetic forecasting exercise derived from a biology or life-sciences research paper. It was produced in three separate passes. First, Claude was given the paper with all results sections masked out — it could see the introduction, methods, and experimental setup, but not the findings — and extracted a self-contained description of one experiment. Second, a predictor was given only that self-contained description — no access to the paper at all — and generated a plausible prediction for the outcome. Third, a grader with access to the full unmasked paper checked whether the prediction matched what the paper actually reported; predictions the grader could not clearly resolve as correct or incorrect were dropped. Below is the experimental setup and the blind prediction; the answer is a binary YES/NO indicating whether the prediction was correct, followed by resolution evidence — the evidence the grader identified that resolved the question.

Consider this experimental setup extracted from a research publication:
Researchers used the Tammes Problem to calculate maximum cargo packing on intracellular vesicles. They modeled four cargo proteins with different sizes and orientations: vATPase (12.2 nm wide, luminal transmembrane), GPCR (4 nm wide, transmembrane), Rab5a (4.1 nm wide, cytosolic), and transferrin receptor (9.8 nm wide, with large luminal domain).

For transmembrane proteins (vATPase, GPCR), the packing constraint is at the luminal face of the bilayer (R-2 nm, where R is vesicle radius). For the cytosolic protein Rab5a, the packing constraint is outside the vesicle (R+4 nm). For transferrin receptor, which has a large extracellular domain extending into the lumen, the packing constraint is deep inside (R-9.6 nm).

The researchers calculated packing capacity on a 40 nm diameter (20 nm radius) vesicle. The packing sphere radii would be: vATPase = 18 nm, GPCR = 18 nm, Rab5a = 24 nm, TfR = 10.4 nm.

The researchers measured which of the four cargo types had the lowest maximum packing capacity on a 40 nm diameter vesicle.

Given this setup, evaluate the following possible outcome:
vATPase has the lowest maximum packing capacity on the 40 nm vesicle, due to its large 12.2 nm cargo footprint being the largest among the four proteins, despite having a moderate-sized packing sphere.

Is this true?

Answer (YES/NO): NO